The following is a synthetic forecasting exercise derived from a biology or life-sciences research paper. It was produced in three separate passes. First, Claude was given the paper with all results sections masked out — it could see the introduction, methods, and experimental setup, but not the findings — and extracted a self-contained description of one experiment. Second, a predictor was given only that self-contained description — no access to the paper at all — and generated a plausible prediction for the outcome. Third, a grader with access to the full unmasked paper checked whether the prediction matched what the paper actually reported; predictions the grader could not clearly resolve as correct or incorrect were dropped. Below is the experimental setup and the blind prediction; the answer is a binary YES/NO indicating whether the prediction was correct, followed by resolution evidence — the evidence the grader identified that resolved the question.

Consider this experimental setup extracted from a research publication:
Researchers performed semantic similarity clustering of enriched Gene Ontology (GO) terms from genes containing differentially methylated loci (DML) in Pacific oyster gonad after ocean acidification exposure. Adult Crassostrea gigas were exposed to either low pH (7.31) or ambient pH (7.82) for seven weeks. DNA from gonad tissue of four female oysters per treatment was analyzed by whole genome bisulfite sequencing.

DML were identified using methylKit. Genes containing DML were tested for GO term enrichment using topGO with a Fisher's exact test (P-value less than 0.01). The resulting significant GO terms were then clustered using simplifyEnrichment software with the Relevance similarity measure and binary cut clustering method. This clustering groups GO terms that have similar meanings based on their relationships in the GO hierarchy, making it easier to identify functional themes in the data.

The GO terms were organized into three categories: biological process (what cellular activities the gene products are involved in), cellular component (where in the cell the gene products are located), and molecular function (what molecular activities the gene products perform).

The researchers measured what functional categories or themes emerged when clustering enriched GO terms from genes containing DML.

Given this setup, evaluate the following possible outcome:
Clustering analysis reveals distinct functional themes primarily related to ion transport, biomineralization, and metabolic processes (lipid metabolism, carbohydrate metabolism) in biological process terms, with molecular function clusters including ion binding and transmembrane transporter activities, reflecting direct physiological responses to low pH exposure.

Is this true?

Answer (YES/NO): NO